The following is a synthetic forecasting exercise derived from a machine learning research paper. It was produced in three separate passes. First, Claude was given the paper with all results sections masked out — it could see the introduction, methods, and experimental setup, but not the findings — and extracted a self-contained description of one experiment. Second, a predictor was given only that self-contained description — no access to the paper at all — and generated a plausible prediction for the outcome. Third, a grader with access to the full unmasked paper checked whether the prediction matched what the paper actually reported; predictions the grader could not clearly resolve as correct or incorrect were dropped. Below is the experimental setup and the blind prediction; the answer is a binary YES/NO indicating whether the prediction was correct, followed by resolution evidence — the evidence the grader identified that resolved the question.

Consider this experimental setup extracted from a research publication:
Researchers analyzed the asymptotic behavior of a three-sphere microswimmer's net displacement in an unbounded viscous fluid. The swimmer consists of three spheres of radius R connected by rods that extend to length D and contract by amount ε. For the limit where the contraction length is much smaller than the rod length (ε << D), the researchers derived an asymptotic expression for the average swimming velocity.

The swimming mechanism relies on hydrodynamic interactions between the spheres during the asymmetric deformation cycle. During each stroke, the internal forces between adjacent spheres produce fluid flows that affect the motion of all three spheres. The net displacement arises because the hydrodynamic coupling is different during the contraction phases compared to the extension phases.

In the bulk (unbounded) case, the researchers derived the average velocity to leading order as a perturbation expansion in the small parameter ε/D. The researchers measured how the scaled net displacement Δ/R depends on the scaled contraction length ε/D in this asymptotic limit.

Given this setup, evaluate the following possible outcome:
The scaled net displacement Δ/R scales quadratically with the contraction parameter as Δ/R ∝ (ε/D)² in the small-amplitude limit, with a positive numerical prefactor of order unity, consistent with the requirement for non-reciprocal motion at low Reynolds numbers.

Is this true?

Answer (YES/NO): YES